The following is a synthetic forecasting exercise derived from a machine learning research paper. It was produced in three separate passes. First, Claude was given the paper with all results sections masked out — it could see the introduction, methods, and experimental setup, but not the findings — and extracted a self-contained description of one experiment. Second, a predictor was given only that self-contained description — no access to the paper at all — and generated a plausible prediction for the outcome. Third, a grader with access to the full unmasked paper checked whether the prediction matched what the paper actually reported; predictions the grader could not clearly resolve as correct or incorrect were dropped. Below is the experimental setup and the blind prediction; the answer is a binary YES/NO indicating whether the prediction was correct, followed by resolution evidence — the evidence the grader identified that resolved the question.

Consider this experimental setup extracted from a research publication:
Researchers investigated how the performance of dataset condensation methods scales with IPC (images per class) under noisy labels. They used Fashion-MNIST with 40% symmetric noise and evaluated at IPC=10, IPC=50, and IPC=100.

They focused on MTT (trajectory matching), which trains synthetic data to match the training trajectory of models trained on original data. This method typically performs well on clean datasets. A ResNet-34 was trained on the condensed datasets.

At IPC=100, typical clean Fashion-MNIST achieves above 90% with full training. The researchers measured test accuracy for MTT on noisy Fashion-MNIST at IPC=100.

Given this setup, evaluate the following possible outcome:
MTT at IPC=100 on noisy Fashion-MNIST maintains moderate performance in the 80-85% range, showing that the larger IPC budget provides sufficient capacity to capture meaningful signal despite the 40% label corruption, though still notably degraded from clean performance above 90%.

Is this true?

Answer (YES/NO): NO